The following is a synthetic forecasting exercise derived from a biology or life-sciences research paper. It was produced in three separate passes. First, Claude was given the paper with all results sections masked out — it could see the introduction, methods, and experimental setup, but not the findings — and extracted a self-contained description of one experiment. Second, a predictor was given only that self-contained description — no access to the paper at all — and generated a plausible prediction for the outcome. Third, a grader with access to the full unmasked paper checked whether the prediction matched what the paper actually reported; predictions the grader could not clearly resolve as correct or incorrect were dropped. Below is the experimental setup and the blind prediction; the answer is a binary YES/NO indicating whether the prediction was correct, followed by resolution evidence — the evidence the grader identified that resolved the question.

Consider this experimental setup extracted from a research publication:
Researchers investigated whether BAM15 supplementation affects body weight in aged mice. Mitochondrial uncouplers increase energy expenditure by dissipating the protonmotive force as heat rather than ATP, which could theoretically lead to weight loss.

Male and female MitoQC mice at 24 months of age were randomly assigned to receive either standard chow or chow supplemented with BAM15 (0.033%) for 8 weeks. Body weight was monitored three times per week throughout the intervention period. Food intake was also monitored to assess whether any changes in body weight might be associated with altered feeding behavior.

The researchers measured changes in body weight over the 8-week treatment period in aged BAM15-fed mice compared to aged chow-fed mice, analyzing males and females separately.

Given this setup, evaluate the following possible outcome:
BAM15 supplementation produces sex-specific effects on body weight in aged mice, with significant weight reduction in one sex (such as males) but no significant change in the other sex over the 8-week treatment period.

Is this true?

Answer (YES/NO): NO